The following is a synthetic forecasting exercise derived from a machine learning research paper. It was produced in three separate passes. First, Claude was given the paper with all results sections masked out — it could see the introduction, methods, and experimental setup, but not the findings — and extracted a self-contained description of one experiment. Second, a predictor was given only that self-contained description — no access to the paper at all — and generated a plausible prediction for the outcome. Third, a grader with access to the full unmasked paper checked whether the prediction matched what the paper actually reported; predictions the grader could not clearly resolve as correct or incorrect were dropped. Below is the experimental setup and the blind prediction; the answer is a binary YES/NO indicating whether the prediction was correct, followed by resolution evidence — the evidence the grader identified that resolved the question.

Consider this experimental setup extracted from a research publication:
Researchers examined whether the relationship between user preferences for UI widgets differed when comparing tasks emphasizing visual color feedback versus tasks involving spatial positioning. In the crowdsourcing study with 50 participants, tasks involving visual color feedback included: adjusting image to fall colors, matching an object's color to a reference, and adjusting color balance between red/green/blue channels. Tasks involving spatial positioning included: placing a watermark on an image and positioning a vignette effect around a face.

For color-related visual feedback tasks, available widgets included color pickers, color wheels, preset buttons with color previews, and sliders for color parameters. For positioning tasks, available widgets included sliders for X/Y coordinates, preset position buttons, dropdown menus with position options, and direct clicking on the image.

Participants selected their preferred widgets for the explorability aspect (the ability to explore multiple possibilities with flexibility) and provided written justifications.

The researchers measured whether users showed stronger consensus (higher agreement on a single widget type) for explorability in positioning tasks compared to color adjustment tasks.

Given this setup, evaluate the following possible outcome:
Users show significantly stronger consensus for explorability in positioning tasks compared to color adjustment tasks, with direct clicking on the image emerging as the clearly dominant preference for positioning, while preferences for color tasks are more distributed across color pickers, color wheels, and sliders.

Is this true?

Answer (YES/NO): NO